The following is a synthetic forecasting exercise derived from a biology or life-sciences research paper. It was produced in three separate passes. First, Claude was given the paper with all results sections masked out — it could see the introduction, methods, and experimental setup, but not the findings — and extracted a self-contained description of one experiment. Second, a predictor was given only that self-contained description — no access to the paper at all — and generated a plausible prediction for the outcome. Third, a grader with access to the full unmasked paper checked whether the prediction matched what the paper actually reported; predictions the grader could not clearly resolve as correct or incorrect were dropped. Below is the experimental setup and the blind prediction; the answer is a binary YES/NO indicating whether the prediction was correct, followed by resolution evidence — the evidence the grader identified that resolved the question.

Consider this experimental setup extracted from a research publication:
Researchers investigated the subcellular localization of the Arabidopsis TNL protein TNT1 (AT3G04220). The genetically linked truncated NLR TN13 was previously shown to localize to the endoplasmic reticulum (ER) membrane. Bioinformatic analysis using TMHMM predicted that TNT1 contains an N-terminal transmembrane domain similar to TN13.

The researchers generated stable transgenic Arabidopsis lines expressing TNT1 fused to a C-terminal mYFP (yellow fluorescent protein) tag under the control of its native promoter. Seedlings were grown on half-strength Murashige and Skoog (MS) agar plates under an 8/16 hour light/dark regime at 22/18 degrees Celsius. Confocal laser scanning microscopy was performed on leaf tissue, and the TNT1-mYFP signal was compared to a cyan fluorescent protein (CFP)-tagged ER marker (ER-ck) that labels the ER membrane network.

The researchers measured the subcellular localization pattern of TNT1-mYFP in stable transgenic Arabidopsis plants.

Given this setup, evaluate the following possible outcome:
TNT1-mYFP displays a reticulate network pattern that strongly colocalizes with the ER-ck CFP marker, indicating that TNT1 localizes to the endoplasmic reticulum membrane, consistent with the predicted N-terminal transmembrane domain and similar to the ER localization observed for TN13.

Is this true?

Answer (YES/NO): NO